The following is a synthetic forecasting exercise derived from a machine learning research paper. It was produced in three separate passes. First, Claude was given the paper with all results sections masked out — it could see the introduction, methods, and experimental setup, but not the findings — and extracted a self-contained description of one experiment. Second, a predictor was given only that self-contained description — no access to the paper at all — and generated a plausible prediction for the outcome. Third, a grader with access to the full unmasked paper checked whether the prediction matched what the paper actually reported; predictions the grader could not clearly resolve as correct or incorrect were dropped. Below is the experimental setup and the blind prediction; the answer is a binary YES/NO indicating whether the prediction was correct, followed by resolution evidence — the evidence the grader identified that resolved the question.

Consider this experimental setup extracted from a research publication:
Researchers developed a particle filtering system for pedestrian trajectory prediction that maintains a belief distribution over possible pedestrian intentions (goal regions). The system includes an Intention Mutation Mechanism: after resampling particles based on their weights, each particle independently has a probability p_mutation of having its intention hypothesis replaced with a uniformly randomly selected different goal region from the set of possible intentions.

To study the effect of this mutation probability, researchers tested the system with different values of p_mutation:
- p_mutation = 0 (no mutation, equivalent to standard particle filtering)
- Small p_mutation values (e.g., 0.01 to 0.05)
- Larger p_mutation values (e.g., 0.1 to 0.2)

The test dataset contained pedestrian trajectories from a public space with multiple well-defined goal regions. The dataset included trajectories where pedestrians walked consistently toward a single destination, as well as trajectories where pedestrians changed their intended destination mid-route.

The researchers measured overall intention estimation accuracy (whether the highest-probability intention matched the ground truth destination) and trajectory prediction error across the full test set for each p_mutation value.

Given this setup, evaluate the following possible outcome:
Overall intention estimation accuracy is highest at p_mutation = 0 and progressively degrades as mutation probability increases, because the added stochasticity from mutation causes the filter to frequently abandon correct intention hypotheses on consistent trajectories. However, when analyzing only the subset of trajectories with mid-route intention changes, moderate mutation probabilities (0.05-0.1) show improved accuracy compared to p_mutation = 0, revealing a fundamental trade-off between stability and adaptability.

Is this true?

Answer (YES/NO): NO